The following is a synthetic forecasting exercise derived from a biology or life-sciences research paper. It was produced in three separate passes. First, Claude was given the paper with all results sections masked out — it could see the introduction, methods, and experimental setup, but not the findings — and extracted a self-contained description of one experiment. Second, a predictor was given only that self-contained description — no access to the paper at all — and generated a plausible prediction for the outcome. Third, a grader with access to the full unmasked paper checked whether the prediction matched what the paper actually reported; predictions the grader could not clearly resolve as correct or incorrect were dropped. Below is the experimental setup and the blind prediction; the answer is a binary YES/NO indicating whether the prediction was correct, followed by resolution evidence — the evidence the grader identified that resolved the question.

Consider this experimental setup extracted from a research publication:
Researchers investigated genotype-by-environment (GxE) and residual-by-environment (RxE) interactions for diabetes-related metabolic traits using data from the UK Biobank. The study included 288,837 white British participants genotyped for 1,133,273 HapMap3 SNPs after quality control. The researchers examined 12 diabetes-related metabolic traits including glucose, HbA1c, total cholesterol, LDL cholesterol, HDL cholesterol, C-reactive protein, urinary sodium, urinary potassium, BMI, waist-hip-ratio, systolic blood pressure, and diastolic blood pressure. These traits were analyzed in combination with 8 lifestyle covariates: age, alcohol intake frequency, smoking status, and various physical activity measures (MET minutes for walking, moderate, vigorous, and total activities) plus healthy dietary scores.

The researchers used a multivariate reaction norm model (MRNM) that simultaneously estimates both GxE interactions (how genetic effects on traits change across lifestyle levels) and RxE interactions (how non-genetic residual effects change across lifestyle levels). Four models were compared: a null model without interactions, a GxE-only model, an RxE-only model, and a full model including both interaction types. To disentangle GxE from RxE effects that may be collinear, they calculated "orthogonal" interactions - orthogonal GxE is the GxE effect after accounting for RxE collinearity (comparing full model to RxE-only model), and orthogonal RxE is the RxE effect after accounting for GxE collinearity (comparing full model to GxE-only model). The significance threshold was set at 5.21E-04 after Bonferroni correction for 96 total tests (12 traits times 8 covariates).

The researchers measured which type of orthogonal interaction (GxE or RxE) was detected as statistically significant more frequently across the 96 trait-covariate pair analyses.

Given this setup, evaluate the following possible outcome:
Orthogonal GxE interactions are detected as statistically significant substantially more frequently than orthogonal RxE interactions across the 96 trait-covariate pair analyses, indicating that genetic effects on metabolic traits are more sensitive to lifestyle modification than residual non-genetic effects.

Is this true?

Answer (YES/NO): NO